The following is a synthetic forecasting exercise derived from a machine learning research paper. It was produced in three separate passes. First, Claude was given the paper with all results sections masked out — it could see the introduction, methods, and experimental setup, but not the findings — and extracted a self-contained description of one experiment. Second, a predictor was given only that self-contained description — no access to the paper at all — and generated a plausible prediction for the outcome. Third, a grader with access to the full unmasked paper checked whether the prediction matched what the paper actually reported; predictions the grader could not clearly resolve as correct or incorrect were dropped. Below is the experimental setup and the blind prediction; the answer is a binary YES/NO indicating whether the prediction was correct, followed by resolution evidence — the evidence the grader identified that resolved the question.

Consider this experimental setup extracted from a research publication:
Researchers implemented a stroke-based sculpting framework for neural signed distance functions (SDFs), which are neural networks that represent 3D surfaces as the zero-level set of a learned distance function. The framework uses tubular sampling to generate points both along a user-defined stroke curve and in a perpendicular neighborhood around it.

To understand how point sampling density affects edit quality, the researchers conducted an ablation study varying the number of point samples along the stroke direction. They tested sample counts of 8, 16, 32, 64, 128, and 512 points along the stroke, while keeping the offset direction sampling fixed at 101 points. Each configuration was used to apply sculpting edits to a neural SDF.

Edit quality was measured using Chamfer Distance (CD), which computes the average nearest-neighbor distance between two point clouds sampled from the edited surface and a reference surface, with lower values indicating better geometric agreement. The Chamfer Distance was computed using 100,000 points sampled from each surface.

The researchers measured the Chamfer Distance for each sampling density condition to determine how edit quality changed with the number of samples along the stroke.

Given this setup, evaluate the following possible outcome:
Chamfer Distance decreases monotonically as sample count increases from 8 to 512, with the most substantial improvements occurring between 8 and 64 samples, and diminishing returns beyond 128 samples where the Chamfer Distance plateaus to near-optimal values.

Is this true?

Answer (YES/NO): NO